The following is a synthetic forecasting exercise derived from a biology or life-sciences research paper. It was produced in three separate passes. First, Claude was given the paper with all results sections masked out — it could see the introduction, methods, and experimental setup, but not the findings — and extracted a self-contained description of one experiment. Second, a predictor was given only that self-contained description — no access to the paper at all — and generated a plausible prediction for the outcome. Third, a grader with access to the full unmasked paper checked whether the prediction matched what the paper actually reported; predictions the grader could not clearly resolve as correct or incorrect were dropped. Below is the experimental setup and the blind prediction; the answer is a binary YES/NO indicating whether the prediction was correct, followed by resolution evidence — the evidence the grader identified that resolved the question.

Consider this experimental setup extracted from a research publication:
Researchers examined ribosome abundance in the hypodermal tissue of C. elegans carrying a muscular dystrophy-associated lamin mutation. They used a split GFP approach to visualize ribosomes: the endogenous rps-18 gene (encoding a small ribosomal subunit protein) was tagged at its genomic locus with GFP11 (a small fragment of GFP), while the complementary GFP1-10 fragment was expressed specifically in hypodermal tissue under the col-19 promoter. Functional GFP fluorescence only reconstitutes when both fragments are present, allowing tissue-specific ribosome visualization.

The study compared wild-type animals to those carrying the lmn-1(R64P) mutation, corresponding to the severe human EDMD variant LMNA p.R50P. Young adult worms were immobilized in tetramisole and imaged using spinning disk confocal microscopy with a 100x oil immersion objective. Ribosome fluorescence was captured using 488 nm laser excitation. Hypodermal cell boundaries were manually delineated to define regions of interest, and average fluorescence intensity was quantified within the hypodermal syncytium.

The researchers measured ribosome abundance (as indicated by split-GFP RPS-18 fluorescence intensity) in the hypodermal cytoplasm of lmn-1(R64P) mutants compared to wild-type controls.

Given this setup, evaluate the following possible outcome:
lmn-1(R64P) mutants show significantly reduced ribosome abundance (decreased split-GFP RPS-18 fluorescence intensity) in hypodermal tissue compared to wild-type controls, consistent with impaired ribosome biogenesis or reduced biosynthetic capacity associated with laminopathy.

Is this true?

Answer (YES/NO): YES